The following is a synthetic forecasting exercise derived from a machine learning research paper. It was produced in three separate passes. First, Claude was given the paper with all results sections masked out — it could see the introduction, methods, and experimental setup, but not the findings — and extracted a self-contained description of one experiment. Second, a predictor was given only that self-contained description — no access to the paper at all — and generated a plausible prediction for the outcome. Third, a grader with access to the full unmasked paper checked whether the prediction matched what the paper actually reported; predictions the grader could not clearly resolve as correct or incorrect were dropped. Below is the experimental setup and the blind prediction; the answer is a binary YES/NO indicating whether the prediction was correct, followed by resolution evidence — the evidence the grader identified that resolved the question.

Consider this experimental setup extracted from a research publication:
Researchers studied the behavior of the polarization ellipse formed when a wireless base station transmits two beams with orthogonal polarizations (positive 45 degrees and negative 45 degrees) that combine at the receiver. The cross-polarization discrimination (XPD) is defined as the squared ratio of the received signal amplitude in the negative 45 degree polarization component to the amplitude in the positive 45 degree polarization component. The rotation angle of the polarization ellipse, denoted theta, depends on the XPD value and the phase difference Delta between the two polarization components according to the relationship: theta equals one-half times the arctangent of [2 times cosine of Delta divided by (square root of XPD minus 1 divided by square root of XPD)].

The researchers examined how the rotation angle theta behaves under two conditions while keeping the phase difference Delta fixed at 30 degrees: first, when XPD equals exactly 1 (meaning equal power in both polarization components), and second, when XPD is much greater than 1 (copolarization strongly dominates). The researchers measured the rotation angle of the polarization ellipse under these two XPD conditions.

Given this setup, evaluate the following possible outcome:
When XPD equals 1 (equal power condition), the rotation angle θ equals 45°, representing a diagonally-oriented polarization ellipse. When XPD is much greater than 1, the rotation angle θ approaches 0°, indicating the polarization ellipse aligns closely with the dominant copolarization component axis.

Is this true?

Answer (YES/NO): YES